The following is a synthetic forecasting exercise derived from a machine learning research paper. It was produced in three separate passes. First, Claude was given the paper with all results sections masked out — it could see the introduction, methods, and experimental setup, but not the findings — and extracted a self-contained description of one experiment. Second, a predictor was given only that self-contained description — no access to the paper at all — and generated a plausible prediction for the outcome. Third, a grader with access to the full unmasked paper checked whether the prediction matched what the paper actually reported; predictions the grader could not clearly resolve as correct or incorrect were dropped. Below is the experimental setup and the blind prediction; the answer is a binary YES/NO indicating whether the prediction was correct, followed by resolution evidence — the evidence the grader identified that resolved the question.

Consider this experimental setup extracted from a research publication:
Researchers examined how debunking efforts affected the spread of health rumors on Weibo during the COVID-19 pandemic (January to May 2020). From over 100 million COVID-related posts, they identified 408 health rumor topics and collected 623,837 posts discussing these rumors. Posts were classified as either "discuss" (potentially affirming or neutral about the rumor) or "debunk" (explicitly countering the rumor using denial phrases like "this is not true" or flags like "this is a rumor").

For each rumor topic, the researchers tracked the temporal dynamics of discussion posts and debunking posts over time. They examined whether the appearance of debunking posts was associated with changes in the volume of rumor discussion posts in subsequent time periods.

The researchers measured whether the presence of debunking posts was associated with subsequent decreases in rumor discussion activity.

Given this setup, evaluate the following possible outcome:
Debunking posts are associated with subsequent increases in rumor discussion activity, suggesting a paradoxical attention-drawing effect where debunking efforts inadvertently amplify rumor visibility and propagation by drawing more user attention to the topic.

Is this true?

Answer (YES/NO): NO